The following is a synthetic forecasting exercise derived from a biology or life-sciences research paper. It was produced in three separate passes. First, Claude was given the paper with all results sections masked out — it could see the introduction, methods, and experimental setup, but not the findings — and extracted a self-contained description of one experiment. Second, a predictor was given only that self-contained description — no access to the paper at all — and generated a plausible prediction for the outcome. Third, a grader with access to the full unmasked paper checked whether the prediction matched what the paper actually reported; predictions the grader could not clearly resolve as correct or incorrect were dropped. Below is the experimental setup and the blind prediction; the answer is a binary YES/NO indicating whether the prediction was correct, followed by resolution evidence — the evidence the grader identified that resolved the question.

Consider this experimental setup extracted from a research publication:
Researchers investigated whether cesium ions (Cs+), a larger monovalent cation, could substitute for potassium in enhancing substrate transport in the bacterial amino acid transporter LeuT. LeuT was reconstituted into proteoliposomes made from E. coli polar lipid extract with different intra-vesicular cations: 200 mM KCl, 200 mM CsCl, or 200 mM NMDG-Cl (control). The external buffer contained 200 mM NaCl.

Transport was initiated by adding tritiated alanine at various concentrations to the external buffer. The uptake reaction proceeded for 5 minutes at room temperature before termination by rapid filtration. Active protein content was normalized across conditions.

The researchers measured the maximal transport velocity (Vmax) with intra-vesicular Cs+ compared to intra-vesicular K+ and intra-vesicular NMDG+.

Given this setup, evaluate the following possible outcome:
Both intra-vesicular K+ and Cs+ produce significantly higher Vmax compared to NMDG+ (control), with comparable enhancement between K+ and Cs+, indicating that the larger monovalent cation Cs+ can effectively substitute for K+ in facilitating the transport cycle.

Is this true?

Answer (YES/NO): NO